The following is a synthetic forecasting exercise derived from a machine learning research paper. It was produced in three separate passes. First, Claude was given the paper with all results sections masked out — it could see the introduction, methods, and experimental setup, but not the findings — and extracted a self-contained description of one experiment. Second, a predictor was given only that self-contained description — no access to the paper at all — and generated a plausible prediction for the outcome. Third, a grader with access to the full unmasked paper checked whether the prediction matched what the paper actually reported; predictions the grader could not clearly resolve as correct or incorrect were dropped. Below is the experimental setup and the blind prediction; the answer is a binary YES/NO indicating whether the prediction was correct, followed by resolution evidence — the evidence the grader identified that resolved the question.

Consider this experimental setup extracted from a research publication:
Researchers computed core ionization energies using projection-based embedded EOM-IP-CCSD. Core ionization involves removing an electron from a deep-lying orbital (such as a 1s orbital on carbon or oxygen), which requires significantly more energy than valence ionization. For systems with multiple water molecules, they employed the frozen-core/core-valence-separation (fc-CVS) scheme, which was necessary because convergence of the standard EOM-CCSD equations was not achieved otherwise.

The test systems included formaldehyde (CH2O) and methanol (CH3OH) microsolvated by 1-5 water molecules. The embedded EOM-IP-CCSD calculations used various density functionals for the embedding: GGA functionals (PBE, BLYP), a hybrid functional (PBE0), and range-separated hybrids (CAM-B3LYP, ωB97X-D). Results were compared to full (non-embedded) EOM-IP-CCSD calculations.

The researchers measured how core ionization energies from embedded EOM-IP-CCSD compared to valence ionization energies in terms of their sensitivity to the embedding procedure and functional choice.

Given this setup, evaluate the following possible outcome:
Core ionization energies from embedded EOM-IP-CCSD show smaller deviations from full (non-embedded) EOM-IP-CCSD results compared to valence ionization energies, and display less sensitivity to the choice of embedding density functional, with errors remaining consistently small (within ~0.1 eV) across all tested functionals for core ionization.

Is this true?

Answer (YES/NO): NO